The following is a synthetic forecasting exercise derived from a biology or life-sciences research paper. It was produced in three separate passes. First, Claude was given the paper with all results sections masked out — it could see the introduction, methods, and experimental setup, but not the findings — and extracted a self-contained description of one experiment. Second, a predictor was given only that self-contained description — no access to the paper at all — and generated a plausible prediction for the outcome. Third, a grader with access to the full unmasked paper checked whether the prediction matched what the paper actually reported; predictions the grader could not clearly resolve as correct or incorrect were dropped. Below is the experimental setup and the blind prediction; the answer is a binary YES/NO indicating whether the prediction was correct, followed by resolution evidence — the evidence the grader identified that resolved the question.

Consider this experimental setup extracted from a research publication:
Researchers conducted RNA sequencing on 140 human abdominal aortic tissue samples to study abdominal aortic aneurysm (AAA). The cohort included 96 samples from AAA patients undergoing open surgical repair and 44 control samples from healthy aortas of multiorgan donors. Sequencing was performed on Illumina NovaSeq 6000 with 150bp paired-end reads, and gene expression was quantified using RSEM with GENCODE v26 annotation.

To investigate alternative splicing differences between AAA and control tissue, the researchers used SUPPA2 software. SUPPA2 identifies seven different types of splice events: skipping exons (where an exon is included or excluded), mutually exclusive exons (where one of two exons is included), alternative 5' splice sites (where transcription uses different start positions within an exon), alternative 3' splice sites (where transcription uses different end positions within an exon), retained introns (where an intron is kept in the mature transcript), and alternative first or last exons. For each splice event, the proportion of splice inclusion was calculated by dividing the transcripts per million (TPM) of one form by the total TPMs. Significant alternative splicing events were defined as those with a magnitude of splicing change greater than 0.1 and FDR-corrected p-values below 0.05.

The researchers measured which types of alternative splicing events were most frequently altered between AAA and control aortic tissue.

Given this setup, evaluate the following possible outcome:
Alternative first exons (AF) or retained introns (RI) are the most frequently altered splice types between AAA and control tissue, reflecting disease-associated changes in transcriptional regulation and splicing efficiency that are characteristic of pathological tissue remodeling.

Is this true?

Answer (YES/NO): YES